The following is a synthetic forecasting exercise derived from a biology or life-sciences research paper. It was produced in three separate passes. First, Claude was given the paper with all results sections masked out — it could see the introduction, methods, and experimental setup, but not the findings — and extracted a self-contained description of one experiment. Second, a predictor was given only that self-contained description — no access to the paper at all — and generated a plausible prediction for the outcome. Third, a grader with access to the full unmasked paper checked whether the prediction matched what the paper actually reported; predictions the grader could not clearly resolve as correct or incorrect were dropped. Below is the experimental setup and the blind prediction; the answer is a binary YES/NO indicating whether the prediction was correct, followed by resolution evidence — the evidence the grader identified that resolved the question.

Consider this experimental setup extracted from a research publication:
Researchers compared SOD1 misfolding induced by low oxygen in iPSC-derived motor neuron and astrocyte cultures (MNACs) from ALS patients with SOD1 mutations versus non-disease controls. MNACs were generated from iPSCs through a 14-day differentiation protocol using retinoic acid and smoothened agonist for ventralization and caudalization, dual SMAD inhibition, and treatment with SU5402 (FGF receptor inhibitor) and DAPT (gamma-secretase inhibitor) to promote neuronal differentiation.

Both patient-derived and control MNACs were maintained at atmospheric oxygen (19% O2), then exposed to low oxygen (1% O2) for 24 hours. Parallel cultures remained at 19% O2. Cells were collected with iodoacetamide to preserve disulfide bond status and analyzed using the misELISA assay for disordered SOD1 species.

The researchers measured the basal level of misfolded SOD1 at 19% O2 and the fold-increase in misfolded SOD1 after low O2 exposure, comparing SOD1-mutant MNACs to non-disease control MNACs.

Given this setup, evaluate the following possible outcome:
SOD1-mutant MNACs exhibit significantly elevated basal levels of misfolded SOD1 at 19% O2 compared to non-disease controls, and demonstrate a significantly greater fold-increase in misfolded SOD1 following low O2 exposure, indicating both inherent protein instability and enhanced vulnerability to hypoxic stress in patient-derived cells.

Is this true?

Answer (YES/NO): YES